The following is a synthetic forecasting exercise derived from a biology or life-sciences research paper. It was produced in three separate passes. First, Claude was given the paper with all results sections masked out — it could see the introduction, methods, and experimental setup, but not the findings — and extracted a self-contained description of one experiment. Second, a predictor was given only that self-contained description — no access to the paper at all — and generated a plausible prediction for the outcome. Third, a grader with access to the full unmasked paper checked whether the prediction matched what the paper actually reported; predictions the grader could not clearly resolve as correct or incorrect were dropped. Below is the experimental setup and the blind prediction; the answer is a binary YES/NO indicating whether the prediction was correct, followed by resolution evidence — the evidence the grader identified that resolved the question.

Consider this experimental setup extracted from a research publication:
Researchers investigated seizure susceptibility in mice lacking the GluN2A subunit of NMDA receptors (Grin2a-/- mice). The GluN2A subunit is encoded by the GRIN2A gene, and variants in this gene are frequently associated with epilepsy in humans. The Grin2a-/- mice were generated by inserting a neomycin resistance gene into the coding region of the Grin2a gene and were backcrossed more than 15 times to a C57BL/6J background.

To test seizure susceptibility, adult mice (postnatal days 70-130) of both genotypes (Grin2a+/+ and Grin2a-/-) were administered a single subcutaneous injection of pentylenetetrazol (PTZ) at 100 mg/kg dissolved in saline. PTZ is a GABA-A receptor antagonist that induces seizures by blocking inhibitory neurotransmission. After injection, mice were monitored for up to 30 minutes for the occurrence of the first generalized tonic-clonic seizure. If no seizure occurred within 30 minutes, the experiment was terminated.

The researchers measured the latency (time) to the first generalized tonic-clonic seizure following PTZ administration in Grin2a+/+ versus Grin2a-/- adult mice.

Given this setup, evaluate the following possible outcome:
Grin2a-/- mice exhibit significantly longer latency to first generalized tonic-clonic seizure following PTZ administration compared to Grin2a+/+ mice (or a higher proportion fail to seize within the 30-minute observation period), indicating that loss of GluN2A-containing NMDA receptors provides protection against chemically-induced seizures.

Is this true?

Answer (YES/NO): NO